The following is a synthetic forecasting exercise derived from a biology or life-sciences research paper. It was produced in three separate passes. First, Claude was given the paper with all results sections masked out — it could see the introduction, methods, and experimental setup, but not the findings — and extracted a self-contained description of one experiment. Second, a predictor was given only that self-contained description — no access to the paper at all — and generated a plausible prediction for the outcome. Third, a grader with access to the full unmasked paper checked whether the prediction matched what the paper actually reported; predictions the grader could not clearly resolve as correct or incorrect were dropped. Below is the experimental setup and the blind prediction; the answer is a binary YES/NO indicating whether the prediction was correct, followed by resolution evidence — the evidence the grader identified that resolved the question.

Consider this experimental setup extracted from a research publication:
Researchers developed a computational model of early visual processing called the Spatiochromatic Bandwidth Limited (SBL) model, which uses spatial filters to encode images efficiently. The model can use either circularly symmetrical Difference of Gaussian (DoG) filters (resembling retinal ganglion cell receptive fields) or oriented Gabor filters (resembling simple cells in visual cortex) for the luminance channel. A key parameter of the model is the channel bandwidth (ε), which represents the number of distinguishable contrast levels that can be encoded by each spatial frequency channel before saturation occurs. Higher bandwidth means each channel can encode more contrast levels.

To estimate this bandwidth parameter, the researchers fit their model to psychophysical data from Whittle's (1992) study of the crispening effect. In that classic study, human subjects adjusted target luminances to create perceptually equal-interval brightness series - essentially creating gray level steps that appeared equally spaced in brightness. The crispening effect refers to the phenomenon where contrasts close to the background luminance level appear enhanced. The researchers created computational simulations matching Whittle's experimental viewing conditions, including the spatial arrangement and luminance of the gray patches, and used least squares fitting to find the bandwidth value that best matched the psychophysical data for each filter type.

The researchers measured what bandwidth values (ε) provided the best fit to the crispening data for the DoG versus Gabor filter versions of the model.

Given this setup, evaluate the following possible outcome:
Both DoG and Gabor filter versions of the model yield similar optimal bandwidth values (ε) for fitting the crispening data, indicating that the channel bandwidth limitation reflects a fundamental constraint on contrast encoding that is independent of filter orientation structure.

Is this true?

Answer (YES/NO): NO